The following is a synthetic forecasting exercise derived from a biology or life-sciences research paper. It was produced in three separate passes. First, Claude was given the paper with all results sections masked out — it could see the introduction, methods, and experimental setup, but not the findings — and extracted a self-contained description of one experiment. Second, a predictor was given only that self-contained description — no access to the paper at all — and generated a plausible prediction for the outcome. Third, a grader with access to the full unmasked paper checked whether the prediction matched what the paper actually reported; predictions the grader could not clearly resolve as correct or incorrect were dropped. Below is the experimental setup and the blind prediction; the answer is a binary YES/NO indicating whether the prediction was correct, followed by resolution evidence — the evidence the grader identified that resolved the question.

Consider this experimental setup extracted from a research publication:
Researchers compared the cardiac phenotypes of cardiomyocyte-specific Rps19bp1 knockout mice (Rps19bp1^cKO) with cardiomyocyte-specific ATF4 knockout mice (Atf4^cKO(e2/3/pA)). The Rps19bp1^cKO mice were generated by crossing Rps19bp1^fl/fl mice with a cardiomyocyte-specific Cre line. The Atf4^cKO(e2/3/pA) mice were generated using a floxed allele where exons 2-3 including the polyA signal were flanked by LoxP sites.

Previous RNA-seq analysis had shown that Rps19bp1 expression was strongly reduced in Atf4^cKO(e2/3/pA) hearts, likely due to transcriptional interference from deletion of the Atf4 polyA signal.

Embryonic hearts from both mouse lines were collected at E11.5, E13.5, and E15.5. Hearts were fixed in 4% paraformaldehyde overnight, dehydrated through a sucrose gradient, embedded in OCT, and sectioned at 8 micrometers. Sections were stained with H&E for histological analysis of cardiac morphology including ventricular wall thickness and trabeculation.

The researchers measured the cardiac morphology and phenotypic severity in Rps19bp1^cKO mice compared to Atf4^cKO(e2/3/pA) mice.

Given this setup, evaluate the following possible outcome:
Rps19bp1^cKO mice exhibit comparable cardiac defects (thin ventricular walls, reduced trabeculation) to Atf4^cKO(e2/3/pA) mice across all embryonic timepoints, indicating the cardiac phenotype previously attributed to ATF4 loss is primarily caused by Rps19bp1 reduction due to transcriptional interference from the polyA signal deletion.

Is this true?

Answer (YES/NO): YES